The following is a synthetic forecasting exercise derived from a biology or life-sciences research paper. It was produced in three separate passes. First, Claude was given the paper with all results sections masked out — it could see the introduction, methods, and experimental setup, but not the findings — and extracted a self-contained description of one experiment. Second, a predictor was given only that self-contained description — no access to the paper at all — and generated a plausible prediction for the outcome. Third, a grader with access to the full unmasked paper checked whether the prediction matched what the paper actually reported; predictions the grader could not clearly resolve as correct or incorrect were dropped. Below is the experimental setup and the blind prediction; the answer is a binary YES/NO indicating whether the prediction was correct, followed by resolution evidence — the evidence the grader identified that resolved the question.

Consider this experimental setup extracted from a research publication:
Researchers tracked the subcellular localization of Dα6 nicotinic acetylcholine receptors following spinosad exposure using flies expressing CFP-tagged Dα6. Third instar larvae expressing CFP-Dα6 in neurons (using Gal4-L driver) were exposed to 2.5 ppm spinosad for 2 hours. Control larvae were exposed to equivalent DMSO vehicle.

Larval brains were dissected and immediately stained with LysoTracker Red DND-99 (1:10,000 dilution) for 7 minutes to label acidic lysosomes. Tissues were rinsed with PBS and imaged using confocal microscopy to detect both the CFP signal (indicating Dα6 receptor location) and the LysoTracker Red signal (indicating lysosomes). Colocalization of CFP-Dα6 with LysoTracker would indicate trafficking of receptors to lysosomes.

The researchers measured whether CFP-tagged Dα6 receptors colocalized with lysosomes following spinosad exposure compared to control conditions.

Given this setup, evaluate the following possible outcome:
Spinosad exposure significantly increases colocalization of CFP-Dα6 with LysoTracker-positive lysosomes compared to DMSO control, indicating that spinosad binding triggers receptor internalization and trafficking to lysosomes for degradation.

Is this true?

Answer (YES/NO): YES